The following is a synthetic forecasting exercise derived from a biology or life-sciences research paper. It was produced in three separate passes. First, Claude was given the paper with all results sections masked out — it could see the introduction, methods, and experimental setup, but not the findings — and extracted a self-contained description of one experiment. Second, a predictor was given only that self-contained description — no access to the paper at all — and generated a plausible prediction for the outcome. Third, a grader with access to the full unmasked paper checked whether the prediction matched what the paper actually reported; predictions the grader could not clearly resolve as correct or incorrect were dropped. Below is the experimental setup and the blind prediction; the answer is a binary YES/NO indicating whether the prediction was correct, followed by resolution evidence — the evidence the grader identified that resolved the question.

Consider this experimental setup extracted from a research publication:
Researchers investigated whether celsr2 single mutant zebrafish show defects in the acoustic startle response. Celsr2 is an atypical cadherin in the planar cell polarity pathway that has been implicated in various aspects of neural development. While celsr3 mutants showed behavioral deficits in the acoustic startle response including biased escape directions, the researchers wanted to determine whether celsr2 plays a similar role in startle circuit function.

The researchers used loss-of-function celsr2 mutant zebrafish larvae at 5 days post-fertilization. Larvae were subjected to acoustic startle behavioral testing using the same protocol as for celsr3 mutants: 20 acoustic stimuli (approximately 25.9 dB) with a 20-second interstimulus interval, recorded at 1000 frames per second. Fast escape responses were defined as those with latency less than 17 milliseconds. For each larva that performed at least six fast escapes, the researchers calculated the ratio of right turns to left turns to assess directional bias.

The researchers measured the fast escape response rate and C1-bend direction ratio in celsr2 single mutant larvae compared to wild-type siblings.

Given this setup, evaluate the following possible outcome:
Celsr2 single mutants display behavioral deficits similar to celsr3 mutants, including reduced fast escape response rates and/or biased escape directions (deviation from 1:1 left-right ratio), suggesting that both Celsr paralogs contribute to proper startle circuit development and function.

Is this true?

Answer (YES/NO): NO